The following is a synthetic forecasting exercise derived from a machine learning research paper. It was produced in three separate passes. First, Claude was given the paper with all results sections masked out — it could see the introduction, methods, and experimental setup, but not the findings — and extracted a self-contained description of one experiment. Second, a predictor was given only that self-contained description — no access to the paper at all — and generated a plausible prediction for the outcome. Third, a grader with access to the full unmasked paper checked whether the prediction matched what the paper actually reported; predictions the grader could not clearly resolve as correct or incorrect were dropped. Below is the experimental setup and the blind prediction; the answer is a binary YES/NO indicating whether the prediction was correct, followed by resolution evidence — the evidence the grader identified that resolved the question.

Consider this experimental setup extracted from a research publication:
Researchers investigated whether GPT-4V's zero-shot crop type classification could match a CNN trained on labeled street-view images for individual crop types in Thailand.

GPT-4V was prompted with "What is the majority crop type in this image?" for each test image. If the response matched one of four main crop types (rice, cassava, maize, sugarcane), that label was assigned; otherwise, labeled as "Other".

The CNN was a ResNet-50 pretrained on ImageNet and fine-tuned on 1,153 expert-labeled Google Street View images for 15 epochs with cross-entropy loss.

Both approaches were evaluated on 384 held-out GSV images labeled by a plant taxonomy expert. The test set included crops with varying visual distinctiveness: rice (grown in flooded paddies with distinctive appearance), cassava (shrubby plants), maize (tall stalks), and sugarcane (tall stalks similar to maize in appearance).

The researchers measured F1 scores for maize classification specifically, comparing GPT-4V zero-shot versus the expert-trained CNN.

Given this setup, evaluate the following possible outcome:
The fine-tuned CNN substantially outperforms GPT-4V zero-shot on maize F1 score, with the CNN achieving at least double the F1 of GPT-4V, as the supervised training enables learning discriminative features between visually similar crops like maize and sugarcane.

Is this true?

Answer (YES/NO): NO